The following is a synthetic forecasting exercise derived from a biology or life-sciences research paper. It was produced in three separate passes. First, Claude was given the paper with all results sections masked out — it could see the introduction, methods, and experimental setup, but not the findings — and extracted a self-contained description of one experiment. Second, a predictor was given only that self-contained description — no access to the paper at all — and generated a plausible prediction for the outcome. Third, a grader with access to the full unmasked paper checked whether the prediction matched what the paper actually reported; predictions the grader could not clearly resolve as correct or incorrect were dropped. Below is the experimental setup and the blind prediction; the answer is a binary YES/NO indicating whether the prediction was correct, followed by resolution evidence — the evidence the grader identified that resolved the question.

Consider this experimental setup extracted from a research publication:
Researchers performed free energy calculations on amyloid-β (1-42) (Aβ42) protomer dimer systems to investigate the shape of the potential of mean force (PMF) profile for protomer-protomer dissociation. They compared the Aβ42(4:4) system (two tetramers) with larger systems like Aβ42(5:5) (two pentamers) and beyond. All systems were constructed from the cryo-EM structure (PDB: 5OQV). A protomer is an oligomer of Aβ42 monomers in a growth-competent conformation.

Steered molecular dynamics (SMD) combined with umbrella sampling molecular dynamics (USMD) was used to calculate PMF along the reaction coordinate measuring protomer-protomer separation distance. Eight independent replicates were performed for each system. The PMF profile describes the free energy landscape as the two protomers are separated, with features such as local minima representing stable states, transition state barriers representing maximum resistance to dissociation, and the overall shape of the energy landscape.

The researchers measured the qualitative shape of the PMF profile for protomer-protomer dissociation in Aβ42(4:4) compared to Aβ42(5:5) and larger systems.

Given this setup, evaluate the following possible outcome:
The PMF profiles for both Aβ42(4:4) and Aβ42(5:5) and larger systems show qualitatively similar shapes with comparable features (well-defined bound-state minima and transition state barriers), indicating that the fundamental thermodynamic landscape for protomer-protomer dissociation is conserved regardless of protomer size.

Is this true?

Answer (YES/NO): NO